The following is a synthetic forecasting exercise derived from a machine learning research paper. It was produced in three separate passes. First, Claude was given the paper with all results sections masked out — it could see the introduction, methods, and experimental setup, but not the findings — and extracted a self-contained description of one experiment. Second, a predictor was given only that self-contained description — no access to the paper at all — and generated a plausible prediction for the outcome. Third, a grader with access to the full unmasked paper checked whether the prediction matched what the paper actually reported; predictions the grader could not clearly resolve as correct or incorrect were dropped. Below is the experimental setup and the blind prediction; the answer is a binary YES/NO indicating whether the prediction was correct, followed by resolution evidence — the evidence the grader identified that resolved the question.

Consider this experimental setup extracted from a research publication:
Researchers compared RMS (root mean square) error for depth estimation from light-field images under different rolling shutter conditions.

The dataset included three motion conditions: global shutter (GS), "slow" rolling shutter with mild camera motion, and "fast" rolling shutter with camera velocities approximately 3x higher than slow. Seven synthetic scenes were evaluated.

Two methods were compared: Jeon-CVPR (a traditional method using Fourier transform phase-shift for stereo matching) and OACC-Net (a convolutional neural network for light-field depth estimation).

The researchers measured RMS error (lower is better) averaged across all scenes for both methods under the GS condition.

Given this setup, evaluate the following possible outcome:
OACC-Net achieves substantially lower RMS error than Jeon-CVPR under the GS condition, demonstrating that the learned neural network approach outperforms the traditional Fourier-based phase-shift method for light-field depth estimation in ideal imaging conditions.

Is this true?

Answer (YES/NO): NO